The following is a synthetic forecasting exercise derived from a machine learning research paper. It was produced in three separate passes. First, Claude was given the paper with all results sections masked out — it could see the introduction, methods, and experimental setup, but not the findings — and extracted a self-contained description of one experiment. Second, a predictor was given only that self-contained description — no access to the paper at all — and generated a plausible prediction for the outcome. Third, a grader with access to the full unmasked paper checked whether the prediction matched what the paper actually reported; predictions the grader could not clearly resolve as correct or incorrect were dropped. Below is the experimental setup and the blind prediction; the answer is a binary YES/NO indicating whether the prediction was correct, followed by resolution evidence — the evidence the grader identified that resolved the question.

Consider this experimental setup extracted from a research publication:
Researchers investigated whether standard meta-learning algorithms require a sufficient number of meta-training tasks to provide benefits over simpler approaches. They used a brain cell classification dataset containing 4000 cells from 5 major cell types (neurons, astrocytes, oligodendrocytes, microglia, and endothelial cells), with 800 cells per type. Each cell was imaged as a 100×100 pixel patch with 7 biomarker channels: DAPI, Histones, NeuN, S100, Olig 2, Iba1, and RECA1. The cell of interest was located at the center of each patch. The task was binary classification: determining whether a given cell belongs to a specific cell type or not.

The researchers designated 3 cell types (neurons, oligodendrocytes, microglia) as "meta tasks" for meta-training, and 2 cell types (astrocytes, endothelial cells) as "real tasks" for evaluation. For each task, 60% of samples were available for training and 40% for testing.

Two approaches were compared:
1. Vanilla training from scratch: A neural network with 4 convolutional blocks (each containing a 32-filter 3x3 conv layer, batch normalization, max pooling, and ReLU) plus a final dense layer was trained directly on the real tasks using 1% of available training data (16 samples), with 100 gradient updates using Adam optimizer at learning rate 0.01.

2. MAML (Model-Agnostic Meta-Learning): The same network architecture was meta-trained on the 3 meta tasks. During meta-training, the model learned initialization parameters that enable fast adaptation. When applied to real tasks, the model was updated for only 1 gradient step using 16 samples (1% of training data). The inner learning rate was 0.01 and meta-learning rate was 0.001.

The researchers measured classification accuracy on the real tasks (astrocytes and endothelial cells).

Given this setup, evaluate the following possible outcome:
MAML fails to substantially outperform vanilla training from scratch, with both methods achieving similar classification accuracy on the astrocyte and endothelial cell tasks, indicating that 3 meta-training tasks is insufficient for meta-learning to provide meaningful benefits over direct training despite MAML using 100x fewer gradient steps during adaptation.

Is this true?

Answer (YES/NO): NO